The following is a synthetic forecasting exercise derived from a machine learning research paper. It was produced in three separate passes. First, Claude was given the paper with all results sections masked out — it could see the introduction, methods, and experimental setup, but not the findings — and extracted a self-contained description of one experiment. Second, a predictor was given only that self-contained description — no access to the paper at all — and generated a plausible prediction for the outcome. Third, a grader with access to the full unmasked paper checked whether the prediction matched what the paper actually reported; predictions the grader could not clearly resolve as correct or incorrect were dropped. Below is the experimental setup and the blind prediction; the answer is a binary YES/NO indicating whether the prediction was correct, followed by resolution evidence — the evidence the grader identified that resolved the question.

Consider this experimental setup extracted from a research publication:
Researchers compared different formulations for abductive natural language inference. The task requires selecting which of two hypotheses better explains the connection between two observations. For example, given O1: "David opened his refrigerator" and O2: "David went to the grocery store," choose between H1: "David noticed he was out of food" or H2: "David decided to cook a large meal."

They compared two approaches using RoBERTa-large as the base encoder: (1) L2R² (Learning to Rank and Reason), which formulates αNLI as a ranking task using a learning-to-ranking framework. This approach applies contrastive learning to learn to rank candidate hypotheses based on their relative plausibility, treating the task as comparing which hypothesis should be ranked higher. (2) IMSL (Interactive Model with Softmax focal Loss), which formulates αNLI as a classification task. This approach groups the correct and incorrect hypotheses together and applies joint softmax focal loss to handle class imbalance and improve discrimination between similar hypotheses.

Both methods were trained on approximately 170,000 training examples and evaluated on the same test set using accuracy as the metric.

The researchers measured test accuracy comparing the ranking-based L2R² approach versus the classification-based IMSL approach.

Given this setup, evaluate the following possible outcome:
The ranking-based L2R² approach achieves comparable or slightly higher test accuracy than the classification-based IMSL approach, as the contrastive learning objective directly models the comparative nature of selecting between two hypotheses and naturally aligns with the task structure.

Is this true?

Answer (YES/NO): NO